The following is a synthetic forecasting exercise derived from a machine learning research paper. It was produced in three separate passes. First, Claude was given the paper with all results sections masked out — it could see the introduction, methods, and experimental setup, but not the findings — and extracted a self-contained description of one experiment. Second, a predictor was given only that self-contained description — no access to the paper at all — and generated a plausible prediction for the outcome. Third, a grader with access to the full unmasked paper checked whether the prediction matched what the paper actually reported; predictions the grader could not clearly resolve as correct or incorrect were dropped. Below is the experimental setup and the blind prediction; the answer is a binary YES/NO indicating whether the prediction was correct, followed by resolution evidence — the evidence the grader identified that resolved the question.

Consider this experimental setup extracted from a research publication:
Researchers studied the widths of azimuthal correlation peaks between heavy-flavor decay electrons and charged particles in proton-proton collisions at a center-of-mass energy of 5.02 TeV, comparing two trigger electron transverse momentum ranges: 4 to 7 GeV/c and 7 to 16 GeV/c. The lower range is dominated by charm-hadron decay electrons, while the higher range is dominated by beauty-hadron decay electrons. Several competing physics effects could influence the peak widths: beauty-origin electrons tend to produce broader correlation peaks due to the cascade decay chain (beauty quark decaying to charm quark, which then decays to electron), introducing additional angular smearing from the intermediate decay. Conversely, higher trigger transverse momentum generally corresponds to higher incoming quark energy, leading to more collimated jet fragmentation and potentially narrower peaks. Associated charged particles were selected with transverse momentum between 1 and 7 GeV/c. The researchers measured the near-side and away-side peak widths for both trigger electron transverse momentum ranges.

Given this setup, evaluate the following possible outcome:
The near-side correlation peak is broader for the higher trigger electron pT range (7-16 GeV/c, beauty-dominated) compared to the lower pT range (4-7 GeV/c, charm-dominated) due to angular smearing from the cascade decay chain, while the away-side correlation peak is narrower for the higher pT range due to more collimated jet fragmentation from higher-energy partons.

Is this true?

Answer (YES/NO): NO